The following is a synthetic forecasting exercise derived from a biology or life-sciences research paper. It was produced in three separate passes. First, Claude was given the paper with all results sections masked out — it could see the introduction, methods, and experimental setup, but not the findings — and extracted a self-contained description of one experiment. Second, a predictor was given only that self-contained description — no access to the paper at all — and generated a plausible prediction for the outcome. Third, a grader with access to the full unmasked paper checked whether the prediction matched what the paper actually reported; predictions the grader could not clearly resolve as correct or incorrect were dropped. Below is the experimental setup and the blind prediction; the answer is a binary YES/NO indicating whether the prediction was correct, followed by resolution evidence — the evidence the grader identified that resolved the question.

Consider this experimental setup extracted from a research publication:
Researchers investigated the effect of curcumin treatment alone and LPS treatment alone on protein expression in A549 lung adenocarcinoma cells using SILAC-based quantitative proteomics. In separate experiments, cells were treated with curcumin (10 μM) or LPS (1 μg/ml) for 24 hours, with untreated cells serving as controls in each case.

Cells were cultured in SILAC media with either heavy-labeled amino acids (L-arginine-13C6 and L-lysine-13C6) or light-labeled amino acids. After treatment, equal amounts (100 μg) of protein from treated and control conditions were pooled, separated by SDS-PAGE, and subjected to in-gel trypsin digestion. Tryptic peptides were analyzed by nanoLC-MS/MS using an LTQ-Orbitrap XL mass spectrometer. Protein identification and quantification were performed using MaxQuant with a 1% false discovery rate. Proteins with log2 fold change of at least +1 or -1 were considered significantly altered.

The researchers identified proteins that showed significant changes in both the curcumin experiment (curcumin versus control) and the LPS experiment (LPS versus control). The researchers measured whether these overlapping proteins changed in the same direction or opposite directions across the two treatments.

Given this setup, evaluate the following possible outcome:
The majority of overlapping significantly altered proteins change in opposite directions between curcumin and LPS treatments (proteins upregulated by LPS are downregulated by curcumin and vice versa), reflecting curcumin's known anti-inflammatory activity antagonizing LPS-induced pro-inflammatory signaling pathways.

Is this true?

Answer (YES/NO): YES